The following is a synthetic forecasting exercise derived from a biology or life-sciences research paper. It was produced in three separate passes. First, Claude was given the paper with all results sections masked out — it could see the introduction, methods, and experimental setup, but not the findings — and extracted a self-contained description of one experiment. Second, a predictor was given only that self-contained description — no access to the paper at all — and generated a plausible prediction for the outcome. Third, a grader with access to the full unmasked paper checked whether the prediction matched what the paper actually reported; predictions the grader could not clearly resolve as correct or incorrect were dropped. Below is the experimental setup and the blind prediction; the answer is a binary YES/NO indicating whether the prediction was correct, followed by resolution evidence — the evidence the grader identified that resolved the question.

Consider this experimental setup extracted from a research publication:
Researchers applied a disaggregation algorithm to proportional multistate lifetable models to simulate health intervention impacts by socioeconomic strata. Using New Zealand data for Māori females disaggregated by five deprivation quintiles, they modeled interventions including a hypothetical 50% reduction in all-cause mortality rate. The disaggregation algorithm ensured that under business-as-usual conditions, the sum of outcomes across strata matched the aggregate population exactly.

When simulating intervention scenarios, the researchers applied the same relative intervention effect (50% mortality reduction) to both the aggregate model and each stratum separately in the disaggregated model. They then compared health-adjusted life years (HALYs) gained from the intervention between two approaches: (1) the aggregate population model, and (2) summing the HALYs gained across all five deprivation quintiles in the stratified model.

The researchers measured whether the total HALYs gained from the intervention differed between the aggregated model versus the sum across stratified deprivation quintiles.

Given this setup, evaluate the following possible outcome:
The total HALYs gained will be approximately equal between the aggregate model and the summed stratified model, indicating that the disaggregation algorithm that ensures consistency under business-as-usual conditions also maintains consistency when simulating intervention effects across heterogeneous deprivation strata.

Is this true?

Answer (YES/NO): NO